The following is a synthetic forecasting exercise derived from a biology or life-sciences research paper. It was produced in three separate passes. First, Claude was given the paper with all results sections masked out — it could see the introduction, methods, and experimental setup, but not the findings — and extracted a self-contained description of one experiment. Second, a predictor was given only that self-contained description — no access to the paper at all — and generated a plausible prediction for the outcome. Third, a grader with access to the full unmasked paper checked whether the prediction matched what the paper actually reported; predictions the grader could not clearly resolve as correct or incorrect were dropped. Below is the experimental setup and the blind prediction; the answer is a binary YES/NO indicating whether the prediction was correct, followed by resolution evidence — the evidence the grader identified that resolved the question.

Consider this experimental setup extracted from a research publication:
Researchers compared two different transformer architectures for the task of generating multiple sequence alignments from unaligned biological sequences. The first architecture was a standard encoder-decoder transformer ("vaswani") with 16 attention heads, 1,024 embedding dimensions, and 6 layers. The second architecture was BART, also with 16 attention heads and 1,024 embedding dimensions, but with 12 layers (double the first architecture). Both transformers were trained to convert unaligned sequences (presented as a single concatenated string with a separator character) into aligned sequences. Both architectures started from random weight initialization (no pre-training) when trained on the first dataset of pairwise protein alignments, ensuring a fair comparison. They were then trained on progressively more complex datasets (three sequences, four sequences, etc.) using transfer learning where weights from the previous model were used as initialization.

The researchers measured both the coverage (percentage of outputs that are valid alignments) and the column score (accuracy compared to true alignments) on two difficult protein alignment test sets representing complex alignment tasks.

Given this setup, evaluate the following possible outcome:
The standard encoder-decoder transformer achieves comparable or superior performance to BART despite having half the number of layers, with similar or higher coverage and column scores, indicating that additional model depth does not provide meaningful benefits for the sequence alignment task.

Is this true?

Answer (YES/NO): YES